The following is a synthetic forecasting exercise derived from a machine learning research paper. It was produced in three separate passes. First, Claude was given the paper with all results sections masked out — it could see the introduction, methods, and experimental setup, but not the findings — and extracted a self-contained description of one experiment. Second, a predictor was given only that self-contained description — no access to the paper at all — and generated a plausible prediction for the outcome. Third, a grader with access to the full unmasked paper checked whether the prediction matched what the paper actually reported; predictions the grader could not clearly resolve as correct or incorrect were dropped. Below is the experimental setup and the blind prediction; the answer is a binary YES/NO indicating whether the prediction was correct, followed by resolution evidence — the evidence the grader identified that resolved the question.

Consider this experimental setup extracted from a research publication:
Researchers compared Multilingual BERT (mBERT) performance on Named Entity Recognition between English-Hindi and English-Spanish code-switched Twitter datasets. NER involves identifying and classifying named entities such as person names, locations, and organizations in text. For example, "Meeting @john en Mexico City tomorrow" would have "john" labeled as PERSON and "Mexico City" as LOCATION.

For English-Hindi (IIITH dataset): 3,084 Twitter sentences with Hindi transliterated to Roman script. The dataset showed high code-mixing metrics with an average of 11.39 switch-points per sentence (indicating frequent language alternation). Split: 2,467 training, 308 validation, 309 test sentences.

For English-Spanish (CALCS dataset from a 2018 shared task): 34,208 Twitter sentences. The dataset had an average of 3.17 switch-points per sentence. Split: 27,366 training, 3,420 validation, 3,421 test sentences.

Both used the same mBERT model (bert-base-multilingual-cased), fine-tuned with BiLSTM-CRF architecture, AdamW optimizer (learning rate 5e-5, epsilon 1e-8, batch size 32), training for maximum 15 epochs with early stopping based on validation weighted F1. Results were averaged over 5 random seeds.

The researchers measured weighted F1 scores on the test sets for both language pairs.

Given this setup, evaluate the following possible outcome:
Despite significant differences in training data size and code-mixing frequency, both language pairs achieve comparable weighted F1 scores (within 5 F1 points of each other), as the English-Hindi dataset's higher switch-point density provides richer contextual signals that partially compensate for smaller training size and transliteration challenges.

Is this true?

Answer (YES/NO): NO